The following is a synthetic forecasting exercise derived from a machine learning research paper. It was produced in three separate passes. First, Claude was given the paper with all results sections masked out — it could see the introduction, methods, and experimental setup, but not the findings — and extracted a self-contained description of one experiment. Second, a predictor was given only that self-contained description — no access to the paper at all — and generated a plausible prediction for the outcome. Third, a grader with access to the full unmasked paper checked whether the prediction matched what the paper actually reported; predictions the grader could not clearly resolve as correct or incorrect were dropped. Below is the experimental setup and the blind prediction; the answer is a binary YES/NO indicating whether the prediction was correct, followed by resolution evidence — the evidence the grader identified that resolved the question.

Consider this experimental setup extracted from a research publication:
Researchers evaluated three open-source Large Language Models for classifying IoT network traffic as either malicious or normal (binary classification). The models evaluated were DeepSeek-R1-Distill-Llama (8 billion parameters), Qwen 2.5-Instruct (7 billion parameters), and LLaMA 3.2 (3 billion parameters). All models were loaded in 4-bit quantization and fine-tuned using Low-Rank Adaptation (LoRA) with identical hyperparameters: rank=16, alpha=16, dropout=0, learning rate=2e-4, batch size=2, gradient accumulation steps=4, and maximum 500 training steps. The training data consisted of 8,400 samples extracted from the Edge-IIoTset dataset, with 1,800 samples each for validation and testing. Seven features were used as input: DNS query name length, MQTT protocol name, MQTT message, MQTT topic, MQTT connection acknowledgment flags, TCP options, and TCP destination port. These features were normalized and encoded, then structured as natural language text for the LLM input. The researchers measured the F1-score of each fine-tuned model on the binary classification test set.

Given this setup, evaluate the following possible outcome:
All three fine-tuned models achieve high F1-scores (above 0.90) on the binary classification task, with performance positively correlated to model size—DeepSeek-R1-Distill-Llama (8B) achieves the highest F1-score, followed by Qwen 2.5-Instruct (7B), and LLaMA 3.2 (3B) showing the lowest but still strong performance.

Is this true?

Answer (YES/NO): NO